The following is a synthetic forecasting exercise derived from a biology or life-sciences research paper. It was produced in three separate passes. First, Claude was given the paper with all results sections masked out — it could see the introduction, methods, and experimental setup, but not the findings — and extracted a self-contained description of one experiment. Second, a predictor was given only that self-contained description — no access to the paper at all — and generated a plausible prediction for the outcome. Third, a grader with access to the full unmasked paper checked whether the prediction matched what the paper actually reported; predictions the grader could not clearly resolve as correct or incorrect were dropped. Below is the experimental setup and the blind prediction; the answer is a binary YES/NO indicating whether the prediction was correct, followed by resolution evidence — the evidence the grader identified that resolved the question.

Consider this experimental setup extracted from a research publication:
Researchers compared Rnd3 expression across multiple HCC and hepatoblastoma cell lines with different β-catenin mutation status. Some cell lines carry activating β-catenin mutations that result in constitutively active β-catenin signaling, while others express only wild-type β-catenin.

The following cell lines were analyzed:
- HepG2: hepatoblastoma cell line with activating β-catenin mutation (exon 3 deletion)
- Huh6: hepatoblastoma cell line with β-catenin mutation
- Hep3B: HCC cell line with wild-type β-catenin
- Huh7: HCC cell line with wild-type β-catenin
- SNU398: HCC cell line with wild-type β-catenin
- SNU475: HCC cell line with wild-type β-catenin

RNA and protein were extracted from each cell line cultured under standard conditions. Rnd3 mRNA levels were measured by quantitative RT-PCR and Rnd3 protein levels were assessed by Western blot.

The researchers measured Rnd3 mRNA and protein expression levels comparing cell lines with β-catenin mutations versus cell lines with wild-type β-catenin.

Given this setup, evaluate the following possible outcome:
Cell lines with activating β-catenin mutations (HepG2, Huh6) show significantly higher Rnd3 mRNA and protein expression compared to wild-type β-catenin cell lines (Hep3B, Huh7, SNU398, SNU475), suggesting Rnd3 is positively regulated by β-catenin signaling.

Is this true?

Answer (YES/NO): NO